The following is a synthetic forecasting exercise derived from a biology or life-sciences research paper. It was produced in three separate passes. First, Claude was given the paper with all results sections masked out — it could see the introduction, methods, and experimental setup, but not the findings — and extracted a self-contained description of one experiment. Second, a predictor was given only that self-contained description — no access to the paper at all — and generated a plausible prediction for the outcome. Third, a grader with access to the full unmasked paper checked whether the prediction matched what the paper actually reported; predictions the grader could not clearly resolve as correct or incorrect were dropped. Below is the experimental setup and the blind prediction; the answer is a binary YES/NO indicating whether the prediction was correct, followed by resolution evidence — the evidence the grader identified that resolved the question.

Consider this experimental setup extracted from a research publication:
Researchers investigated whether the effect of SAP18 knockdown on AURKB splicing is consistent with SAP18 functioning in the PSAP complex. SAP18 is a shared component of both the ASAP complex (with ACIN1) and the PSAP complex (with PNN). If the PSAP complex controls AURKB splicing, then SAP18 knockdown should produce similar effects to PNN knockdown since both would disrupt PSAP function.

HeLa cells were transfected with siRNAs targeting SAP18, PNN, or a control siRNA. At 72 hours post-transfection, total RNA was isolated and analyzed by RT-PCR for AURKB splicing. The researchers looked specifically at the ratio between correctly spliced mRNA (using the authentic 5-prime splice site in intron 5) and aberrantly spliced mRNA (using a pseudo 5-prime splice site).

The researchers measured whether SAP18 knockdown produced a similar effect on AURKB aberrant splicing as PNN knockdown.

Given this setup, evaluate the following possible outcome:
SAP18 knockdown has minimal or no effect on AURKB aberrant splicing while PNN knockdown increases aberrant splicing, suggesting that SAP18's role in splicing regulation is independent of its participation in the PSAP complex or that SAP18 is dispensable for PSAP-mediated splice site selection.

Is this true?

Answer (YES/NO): NO